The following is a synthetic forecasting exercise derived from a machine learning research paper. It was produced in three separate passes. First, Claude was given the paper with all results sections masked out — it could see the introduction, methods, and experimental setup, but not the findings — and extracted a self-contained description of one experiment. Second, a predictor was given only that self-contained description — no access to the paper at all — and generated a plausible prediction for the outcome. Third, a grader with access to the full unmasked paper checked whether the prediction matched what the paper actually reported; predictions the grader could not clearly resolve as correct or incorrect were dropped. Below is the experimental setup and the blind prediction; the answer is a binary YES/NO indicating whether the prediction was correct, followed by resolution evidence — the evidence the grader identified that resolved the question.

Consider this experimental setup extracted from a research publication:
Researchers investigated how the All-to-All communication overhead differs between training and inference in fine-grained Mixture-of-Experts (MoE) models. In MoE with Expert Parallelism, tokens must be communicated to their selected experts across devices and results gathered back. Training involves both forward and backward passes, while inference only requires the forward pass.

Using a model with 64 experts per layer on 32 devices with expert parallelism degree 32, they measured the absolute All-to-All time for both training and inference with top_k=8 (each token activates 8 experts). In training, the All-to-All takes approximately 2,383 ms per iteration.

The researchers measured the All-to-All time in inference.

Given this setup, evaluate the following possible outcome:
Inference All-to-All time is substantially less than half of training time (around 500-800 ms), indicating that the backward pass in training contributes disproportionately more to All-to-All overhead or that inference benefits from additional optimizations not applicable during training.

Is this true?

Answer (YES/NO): YES